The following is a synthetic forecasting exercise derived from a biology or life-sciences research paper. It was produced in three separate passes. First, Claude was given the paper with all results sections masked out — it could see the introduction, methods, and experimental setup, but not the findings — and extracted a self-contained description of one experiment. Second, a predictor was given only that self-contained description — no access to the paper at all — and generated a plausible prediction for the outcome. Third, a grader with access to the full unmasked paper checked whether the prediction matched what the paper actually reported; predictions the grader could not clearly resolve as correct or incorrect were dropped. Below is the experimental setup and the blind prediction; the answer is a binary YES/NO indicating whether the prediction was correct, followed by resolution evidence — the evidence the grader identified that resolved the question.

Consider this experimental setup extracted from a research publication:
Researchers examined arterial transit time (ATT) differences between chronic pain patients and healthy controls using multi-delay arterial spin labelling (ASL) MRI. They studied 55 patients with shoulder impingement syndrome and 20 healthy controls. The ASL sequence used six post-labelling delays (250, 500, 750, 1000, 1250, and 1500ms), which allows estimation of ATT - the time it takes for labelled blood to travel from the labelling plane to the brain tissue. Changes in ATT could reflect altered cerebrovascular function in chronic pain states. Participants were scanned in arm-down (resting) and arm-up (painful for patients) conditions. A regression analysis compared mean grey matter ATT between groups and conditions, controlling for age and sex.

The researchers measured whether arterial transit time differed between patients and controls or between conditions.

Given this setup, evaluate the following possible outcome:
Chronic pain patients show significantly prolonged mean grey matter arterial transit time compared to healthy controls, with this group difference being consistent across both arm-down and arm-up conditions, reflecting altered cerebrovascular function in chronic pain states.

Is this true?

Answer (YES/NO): NO